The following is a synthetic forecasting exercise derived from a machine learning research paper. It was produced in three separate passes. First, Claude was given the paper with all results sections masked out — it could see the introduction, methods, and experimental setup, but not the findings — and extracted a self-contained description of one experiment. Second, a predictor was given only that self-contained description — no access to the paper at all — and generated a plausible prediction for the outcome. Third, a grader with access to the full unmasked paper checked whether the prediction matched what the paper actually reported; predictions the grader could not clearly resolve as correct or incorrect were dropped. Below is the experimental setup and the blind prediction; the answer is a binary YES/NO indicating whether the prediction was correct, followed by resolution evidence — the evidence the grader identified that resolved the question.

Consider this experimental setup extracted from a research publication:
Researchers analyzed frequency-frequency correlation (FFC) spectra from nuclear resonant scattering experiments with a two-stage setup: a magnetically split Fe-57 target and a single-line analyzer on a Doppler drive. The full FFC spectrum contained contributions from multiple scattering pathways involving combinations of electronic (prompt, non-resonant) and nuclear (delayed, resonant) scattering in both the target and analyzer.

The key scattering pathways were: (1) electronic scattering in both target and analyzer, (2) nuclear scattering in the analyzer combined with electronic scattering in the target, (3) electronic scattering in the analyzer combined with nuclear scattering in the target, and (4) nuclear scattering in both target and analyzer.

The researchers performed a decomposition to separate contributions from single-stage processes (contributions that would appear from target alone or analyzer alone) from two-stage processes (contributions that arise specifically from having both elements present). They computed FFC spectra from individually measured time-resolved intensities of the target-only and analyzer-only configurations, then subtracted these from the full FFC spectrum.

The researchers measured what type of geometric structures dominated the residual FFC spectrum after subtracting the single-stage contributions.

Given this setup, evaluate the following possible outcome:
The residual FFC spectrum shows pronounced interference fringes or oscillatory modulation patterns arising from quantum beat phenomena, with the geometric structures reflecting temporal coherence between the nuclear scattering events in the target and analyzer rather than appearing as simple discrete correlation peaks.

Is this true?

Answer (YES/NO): NO